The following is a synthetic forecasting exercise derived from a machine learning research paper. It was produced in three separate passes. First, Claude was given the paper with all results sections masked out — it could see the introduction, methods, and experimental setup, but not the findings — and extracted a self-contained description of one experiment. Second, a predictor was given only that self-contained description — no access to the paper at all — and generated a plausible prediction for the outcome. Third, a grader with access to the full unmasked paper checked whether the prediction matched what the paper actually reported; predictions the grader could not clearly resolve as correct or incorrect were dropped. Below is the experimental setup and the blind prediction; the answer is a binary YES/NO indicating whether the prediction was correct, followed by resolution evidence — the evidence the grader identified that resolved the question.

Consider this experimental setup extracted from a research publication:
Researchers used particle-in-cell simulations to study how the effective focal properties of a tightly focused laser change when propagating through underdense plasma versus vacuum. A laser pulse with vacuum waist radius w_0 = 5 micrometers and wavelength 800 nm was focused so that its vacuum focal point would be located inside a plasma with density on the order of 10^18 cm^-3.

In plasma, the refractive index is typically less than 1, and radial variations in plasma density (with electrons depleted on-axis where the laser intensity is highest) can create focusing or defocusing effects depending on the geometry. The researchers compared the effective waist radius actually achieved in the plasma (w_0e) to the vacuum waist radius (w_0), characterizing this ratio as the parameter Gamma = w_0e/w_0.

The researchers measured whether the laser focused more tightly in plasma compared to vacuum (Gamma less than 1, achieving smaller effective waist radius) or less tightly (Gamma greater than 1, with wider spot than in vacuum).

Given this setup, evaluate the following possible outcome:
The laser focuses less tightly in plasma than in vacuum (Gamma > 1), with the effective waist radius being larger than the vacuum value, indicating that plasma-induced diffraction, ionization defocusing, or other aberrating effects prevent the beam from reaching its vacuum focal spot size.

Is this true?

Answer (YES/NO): NO